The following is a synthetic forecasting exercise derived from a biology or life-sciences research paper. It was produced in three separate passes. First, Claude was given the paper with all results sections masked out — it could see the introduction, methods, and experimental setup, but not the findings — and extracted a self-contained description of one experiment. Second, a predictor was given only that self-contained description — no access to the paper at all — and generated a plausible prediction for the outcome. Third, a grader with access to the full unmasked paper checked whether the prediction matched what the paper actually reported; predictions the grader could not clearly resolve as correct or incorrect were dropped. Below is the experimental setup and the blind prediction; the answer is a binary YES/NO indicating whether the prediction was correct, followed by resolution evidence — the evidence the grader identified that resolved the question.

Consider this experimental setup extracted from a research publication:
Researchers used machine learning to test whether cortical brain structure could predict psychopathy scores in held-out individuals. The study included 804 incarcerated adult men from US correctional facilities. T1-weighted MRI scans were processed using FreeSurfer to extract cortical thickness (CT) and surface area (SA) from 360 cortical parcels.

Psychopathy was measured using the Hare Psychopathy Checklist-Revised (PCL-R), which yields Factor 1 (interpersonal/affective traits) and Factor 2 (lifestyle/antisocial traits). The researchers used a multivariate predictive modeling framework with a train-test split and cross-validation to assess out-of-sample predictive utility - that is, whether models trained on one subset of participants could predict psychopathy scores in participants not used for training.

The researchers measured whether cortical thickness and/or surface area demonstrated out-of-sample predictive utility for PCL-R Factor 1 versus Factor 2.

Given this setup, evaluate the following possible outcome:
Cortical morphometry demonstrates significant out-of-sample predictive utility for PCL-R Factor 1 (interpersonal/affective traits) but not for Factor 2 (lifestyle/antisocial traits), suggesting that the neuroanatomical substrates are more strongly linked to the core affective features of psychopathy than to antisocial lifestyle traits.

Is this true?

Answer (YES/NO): YES